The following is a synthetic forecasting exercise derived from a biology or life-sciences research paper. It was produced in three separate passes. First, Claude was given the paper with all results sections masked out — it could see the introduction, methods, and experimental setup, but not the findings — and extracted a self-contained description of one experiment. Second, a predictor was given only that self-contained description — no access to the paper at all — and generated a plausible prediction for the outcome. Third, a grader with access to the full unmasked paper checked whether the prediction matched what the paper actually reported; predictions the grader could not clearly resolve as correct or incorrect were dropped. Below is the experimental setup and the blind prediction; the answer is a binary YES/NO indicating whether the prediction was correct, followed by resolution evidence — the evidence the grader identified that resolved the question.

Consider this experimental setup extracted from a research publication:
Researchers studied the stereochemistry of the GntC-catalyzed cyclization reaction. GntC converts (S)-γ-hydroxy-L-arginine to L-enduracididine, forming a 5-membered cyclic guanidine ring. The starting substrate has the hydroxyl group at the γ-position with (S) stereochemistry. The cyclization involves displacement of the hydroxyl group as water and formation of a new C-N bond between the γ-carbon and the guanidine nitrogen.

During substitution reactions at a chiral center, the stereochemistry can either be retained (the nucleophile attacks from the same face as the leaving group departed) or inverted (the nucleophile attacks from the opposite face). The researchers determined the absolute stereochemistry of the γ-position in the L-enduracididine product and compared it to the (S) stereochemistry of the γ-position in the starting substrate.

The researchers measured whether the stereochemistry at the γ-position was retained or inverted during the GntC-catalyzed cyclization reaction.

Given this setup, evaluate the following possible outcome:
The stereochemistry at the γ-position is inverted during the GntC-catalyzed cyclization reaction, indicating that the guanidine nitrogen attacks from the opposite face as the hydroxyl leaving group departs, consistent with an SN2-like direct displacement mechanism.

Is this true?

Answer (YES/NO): YES